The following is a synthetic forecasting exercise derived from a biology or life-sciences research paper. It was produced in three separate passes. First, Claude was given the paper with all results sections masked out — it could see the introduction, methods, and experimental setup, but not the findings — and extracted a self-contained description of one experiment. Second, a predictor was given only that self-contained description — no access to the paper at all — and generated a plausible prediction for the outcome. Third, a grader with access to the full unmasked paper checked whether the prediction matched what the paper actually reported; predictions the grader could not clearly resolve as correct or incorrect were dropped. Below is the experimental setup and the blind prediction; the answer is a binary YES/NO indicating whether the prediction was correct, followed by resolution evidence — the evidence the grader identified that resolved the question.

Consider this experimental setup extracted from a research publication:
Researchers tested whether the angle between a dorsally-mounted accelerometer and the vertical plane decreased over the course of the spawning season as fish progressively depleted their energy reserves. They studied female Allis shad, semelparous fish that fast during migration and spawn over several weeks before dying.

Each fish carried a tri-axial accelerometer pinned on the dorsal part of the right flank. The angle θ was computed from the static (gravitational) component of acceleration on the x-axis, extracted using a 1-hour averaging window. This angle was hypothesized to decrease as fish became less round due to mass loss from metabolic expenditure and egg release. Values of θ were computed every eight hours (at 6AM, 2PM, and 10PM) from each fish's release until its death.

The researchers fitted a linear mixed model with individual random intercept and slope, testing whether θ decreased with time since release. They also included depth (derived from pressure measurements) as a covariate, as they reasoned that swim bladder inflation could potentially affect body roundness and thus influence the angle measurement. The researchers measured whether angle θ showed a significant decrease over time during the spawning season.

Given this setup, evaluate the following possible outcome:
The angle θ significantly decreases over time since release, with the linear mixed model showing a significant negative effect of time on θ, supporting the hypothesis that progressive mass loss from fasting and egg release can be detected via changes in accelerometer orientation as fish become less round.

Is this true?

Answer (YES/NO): YES